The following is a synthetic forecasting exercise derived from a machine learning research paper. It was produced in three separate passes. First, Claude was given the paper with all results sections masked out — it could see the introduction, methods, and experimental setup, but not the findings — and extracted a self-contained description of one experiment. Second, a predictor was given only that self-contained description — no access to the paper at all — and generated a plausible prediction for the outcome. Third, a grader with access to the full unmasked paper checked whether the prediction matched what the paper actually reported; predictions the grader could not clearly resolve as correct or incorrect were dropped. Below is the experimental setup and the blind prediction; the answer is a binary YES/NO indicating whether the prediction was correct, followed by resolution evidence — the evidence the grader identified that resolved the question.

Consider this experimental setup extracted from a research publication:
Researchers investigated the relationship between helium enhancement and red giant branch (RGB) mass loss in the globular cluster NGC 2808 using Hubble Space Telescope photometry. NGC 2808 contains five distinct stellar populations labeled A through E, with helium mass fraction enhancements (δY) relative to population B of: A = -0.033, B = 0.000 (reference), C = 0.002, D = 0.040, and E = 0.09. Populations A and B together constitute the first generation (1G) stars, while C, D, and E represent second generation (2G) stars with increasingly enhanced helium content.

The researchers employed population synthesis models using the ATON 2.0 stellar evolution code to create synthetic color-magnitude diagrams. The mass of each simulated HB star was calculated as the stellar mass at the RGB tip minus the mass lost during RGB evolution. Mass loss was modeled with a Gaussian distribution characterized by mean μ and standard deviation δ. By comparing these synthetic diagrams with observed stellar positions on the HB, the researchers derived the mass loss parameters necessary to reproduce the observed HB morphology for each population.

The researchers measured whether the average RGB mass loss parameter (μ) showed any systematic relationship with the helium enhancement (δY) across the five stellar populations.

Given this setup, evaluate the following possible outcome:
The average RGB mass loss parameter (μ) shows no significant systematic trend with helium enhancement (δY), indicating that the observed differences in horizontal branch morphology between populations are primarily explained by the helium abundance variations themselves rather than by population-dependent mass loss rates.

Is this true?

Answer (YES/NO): NO